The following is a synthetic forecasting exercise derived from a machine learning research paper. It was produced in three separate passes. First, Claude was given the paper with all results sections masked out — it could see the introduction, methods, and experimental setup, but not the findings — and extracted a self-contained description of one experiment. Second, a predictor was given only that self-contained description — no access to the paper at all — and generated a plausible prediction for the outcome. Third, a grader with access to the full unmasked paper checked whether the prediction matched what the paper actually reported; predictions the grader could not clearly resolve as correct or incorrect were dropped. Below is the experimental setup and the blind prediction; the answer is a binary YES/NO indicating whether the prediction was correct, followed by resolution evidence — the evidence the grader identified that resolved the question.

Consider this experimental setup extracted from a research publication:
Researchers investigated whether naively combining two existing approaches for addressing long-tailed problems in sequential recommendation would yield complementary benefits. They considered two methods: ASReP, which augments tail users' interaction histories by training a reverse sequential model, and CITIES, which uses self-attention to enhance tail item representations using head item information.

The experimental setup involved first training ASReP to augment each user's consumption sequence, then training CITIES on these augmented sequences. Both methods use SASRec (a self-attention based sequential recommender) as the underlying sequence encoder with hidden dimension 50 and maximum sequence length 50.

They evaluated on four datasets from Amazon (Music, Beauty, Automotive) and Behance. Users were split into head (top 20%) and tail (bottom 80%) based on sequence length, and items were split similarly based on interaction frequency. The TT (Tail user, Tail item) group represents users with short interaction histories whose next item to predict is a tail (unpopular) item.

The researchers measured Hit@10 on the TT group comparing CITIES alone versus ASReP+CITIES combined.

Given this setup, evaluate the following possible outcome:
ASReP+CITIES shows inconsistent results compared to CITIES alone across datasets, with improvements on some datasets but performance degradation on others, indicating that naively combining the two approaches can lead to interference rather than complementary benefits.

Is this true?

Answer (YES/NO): NO